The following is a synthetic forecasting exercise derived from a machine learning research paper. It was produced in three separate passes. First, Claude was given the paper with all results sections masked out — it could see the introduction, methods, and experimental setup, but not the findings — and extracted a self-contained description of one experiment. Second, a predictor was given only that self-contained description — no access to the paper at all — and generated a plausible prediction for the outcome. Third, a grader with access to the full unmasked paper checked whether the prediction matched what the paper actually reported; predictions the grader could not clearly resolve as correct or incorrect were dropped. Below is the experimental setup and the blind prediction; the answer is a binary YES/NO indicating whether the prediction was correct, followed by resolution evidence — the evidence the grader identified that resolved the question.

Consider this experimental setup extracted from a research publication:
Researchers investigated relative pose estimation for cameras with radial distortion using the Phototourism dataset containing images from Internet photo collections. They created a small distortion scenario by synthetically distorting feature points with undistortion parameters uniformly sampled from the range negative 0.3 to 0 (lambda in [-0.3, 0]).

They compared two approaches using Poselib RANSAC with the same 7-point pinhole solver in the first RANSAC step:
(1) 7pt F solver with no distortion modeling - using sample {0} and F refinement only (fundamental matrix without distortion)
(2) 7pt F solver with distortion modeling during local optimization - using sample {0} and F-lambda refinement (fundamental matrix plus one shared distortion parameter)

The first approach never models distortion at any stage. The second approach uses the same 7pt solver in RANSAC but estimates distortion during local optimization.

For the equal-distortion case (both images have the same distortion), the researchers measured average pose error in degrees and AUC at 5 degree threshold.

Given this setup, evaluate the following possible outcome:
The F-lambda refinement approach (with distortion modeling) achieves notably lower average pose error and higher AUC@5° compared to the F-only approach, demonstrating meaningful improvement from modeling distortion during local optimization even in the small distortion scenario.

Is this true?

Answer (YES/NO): YES